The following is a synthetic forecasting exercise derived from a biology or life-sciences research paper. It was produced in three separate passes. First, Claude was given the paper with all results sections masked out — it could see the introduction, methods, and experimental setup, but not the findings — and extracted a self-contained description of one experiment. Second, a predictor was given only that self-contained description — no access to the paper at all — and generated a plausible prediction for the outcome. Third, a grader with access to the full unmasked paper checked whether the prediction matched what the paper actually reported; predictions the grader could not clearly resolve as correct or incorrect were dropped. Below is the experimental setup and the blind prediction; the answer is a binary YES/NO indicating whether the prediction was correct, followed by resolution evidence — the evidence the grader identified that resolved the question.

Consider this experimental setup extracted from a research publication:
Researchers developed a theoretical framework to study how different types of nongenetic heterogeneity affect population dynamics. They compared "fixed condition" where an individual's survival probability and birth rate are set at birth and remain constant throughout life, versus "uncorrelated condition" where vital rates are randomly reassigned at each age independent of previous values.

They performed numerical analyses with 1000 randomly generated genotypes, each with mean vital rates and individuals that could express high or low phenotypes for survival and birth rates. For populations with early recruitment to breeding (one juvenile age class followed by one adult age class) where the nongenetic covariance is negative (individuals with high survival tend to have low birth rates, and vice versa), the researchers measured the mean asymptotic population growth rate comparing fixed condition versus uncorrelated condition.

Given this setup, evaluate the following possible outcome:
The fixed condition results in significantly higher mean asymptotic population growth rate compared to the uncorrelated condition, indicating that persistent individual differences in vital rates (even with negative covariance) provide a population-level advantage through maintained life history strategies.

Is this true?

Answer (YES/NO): NO